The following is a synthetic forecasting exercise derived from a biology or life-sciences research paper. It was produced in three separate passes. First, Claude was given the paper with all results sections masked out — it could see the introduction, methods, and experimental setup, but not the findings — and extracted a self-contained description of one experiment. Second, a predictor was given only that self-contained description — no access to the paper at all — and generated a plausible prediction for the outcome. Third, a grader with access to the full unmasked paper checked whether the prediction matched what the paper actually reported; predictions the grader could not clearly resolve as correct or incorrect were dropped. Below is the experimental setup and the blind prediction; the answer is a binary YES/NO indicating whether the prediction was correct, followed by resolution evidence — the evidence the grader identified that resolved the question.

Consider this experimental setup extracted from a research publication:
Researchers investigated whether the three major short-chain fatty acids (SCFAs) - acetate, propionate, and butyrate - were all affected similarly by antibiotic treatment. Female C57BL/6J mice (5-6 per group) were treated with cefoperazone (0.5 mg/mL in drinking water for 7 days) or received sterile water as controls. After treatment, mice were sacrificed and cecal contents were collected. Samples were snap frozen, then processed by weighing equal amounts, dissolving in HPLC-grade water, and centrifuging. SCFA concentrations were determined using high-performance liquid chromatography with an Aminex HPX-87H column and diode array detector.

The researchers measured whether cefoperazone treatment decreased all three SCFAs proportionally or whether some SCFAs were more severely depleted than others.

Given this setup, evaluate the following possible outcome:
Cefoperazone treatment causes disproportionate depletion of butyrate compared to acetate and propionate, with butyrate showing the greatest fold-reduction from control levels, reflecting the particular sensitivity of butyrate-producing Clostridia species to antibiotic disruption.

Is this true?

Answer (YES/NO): NO